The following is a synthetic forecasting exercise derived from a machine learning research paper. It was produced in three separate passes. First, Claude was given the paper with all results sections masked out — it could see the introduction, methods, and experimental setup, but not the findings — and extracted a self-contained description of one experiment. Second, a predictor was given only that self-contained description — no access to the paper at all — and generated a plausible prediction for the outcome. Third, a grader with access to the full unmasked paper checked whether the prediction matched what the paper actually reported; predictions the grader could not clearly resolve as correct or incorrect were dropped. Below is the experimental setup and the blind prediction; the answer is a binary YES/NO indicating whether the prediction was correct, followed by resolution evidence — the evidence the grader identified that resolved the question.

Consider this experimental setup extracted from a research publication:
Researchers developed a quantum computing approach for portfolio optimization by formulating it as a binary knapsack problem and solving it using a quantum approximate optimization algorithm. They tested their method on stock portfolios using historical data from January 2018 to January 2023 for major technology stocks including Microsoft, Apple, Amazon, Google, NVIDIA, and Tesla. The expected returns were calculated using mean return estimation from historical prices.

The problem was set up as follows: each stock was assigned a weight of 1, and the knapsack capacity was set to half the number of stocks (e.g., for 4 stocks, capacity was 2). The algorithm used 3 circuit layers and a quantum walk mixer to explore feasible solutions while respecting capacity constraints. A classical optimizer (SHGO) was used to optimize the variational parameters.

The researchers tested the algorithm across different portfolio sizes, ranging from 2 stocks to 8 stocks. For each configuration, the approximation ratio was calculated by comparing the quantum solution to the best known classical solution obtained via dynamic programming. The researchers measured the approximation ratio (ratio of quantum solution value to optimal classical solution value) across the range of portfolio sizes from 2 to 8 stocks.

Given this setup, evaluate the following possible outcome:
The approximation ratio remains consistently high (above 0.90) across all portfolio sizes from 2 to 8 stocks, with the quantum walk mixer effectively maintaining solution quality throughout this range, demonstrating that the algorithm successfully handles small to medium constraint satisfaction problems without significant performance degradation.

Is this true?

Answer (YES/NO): YES